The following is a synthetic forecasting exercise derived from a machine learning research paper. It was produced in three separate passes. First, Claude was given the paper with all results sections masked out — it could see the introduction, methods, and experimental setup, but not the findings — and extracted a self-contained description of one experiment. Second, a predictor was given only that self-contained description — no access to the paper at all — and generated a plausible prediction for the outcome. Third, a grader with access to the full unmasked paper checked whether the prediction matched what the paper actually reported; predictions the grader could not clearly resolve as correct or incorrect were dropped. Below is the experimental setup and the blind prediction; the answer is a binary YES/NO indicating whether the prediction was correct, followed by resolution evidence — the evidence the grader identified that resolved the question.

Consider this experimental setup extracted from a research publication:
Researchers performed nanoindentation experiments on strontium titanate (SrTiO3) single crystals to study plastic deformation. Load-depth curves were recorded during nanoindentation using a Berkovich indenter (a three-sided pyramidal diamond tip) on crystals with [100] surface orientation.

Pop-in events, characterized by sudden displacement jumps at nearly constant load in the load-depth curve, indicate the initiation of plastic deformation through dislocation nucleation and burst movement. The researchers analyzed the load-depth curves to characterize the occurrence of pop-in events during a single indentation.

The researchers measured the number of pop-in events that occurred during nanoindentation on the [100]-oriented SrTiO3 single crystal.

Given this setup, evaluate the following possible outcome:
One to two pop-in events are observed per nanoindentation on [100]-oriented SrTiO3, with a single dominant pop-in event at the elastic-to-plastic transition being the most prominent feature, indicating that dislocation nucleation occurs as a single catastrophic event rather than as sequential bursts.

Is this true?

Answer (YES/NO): NO